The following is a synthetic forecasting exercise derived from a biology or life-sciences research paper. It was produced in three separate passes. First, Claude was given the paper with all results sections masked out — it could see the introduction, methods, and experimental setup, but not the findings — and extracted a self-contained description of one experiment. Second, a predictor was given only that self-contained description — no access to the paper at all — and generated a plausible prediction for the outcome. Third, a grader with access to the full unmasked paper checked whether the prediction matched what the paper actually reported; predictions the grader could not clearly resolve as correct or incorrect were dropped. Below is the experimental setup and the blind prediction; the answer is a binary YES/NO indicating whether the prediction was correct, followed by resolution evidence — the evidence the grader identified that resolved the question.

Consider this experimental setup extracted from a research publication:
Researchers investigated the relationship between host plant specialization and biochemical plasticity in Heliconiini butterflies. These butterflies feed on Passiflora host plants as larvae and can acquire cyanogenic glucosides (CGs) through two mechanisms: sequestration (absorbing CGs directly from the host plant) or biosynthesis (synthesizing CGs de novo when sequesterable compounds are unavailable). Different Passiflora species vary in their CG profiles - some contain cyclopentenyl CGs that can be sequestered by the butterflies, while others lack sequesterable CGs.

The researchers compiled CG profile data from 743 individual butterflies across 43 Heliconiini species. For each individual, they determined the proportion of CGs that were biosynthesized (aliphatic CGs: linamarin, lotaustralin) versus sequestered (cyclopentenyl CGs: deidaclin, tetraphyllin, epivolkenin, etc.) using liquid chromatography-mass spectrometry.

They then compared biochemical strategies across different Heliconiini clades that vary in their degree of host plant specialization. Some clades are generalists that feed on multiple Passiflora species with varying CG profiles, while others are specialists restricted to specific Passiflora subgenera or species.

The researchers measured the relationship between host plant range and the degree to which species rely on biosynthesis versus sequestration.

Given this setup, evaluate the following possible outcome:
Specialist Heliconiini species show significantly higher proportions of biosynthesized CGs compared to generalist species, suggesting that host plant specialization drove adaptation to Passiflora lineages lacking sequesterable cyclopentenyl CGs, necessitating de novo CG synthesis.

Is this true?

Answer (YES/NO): NO